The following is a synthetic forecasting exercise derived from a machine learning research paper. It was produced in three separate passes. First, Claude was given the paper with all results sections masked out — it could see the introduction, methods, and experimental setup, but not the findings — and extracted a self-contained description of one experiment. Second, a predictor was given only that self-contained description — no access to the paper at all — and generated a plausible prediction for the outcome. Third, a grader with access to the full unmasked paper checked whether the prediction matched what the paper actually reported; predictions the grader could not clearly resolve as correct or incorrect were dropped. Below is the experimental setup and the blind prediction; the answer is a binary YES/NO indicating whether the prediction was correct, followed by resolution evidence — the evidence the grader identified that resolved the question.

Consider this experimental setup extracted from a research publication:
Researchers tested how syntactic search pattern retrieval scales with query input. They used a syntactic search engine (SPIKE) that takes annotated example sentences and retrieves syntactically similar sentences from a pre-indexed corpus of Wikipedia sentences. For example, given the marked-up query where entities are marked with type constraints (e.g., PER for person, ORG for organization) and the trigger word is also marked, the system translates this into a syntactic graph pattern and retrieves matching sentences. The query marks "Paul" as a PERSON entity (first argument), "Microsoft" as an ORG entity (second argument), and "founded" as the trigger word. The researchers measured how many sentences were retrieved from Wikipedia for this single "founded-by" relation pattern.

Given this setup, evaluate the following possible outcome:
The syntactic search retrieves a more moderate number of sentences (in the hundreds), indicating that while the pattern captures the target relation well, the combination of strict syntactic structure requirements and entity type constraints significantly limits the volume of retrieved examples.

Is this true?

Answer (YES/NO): NO